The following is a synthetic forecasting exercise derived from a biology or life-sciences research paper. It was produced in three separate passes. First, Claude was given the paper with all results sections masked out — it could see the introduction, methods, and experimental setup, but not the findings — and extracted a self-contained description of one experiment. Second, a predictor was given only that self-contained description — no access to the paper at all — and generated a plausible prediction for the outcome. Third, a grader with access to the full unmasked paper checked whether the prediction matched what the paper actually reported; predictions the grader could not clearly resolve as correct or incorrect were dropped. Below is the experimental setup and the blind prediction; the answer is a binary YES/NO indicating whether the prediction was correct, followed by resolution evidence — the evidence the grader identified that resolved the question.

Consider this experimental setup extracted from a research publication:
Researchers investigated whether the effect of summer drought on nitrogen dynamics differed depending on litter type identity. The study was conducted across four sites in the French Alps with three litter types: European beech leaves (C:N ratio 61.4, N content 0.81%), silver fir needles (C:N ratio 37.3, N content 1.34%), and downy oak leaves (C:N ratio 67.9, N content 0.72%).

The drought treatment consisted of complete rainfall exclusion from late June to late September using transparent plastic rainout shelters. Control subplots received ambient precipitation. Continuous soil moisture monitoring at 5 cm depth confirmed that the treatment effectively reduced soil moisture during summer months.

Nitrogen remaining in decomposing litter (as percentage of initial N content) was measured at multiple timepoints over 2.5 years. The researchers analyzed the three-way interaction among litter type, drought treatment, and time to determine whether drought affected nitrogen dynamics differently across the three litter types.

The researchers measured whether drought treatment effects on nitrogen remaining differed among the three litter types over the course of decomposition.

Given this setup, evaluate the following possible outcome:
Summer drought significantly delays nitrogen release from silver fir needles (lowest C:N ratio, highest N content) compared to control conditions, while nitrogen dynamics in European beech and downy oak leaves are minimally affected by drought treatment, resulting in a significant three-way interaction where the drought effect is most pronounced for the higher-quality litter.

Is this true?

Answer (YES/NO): NO